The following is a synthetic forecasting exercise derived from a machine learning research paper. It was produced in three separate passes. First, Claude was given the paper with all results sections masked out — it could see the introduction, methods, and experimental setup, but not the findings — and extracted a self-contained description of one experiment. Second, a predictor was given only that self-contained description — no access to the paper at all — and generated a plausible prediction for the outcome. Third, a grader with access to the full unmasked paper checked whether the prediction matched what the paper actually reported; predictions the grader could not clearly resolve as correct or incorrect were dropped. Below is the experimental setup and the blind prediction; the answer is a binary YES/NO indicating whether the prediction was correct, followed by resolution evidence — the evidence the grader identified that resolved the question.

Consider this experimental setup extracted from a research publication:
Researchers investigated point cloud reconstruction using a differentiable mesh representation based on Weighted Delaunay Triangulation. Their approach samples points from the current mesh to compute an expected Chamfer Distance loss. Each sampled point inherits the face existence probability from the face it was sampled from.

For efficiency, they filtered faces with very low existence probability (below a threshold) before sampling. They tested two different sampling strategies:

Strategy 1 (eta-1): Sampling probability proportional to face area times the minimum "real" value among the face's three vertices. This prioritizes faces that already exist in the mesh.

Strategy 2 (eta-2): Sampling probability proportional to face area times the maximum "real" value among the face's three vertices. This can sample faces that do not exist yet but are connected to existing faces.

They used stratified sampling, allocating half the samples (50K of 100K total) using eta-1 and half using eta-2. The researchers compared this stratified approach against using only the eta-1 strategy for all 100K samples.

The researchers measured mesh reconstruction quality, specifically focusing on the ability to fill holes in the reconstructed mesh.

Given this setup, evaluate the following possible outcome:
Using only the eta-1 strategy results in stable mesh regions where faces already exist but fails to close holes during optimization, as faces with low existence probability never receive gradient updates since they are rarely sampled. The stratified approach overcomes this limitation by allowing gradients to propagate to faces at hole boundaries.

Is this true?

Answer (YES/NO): YES